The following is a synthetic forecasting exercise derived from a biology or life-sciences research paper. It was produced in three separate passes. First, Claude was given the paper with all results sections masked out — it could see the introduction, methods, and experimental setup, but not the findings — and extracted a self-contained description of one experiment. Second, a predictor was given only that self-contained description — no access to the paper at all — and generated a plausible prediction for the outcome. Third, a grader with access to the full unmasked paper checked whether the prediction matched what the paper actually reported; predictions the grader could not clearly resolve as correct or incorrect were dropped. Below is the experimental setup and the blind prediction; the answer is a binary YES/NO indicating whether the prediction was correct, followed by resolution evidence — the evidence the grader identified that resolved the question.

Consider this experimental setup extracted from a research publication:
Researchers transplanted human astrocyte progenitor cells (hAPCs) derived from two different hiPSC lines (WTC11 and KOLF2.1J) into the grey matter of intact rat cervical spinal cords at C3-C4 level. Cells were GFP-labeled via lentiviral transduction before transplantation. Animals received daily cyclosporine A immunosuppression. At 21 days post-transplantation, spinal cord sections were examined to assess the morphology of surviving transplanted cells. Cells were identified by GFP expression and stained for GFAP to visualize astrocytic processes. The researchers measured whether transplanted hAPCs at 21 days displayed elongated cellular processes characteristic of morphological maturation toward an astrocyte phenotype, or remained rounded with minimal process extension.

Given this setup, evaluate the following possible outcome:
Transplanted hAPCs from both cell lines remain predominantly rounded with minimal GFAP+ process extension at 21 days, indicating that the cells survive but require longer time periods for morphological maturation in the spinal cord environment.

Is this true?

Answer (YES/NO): NO